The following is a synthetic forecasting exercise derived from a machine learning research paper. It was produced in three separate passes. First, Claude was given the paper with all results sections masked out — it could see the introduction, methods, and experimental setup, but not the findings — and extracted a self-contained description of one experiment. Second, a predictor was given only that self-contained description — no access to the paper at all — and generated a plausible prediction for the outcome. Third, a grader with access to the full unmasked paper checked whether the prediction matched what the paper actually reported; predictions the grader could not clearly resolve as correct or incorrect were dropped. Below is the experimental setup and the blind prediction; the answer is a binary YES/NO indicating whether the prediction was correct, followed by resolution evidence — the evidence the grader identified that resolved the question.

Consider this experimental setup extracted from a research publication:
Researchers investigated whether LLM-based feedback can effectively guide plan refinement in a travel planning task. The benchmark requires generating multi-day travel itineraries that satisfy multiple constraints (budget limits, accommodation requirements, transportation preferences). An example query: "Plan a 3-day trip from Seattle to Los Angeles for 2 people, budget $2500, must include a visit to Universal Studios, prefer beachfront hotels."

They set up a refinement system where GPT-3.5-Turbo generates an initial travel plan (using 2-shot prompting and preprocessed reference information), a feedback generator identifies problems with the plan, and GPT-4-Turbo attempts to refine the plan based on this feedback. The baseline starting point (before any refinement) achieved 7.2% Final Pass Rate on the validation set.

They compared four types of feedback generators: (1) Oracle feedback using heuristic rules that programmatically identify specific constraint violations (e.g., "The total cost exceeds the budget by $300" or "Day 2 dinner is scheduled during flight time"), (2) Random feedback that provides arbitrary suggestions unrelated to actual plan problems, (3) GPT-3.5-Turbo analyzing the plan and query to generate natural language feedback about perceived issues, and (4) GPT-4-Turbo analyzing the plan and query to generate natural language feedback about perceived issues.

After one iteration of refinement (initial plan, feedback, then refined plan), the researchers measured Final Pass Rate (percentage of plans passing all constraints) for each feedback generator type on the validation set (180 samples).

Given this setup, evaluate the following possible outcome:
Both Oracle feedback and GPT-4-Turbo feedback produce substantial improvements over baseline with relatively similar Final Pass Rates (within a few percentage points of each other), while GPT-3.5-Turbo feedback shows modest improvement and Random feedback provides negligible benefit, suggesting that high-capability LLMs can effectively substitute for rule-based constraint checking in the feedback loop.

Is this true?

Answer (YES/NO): NO